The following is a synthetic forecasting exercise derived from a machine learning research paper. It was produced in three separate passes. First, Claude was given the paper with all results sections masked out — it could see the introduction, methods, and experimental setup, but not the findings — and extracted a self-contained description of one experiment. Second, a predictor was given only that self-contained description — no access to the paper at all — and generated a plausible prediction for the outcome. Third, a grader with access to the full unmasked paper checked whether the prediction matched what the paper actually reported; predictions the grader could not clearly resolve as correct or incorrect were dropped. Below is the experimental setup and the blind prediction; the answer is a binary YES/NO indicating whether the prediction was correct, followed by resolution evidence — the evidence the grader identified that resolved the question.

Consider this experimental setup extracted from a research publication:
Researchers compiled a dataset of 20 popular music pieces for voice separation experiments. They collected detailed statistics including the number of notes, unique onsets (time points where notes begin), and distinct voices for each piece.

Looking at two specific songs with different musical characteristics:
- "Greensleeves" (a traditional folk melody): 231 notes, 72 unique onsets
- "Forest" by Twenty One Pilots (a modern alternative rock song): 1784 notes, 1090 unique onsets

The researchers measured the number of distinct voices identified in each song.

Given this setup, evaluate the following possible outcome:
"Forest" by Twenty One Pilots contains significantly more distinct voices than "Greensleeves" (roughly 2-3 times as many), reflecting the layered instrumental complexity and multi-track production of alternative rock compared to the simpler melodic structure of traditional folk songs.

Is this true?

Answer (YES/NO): NO